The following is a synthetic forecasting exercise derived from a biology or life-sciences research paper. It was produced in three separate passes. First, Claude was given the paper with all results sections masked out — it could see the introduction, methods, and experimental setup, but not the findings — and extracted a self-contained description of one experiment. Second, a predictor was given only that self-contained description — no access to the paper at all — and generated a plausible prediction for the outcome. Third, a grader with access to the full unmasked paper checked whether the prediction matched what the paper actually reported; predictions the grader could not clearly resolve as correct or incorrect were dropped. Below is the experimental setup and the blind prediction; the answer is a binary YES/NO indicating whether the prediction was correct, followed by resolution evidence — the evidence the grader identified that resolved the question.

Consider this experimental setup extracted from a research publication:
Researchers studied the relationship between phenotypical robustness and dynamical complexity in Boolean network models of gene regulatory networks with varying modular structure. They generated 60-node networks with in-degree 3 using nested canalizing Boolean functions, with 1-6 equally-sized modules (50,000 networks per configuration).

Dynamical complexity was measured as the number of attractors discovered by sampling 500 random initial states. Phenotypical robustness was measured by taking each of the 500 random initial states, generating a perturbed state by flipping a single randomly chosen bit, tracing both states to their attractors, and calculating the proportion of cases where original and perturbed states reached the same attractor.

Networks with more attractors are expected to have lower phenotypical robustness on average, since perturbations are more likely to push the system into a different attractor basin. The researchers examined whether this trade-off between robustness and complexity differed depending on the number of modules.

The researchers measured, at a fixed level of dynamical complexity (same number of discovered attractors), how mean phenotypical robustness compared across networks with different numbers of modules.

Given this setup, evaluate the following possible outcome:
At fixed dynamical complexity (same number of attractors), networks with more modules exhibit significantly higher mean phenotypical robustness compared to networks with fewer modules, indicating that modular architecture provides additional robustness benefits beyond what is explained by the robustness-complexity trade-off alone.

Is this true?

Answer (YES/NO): YES